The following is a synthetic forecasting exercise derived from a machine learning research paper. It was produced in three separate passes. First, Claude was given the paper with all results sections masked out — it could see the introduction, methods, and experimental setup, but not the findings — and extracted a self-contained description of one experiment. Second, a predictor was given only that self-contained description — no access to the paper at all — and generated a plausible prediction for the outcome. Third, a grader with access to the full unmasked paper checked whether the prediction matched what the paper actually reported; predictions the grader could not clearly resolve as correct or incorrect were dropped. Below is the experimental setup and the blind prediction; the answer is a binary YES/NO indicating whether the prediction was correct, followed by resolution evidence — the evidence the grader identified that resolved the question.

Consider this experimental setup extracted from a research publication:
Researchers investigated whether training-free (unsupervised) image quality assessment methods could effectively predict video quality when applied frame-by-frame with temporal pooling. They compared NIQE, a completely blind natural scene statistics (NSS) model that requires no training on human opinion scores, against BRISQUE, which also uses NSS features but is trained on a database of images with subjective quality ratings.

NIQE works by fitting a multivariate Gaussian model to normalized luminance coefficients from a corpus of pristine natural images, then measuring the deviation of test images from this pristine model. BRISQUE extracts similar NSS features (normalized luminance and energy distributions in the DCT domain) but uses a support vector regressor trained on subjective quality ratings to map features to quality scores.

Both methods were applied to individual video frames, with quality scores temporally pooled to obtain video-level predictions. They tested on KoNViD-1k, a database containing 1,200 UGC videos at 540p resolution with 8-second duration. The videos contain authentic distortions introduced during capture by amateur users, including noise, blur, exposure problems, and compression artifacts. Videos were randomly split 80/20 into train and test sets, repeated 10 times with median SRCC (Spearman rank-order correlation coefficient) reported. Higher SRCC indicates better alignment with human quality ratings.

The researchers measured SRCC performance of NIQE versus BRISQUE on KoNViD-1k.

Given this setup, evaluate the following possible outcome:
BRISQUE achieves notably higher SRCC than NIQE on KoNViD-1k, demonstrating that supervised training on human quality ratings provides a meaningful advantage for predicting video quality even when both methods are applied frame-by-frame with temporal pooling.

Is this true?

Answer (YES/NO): YES